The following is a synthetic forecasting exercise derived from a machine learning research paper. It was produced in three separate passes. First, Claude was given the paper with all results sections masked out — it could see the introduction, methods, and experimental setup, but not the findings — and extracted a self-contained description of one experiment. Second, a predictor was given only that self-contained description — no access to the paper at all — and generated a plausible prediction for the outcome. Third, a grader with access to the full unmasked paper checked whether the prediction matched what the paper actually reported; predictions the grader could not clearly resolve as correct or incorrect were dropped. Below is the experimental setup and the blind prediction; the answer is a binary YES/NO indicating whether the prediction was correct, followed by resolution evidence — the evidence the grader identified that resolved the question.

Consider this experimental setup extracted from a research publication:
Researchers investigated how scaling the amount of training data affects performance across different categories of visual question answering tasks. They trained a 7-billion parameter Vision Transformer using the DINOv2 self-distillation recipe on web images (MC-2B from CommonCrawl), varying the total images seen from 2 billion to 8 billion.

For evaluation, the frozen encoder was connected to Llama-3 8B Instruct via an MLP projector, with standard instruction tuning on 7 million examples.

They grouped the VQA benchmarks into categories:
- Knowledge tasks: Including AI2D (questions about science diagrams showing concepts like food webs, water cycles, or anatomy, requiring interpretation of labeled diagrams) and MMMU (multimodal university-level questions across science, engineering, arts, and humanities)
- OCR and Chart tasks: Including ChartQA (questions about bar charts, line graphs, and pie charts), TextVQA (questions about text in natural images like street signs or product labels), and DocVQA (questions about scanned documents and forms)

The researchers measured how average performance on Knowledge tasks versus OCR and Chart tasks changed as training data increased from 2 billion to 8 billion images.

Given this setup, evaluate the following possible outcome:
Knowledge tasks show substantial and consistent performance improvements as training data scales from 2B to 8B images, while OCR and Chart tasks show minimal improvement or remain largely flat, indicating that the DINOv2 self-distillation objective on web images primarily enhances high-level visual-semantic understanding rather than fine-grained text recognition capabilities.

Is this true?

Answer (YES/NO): NO